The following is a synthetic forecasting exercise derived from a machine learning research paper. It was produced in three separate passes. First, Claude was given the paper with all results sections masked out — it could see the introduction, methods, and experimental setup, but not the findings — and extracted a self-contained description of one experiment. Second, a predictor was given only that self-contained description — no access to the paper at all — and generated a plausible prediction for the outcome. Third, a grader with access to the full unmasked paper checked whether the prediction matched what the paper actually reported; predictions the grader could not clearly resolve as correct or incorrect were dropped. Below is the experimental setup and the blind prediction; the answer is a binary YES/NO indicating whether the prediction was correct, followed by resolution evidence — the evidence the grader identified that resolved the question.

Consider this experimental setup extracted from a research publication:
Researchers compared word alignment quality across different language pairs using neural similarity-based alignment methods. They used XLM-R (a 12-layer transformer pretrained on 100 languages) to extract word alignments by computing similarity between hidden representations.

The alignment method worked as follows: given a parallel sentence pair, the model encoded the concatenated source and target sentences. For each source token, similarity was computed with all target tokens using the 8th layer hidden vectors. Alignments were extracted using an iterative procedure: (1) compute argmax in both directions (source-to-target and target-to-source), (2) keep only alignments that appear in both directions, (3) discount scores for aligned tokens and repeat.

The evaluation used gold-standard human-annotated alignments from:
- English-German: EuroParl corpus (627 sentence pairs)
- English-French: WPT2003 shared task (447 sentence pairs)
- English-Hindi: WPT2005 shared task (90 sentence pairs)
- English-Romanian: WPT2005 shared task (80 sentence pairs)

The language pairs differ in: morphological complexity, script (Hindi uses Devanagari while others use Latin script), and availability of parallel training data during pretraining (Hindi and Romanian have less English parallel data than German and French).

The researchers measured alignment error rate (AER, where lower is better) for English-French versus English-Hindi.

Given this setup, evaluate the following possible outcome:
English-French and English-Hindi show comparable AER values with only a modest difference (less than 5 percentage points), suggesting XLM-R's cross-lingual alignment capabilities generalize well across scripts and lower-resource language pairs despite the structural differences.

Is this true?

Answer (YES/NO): NO